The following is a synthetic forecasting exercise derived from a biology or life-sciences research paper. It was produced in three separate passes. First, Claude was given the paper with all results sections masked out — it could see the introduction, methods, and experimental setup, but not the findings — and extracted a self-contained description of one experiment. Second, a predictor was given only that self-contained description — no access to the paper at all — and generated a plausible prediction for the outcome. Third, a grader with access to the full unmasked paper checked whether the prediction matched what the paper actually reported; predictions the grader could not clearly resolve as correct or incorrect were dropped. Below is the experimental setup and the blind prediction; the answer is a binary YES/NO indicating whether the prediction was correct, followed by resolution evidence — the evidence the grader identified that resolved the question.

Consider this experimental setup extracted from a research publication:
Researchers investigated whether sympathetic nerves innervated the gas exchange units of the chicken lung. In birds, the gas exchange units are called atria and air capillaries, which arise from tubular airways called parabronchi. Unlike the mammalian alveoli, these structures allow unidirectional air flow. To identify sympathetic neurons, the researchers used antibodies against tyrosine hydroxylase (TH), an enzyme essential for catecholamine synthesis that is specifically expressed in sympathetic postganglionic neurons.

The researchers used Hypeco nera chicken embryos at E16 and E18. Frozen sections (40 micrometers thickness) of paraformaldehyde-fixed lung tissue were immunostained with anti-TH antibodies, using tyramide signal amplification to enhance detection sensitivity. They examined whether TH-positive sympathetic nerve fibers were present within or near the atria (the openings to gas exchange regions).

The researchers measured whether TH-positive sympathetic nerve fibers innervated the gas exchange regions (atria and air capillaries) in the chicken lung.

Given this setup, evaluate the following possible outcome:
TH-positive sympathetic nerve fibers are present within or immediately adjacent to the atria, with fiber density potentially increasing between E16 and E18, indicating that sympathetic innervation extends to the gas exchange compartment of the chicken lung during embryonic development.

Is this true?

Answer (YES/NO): NO